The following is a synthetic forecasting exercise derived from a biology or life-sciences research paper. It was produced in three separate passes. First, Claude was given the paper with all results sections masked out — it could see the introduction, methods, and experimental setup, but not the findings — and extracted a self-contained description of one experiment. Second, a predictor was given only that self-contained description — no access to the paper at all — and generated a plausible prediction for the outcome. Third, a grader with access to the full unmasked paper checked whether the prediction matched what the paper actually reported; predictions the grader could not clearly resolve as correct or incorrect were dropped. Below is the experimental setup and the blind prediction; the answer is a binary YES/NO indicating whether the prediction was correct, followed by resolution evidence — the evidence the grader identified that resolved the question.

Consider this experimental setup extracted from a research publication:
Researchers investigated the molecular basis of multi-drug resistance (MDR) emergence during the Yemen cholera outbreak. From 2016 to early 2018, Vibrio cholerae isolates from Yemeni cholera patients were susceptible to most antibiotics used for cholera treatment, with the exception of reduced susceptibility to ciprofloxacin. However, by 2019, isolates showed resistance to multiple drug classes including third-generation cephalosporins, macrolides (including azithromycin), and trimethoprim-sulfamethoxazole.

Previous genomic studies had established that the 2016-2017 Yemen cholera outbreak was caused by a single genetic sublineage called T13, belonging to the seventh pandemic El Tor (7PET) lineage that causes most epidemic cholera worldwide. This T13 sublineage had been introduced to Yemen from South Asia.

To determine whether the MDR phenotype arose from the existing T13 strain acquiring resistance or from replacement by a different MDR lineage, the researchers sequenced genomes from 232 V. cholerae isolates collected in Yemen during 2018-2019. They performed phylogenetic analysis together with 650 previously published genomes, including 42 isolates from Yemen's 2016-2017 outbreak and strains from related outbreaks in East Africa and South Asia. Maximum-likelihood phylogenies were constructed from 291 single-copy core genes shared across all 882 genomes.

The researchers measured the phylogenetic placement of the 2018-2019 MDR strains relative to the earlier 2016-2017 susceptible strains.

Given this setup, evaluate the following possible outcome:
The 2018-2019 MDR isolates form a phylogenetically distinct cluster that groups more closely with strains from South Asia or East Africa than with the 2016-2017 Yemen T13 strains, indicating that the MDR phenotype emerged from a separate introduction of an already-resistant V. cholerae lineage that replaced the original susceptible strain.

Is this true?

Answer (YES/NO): NO